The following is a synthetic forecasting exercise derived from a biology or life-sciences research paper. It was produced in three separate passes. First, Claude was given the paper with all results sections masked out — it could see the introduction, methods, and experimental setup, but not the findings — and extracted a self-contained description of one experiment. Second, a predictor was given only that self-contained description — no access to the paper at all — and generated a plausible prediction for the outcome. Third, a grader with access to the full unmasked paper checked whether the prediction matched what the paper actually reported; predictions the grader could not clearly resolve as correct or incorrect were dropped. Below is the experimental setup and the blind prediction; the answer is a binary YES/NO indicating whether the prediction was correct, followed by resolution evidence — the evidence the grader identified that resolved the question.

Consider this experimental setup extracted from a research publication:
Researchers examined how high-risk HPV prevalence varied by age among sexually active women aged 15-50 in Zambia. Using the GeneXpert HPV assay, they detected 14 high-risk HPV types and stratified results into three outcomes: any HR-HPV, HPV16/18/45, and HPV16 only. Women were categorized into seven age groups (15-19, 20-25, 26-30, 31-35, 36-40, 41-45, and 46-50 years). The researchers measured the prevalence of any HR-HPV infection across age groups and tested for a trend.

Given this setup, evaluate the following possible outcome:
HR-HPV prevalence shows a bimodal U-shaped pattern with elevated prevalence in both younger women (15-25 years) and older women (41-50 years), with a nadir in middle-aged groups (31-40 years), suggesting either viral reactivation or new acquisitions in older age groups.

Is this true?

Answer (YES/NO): NO